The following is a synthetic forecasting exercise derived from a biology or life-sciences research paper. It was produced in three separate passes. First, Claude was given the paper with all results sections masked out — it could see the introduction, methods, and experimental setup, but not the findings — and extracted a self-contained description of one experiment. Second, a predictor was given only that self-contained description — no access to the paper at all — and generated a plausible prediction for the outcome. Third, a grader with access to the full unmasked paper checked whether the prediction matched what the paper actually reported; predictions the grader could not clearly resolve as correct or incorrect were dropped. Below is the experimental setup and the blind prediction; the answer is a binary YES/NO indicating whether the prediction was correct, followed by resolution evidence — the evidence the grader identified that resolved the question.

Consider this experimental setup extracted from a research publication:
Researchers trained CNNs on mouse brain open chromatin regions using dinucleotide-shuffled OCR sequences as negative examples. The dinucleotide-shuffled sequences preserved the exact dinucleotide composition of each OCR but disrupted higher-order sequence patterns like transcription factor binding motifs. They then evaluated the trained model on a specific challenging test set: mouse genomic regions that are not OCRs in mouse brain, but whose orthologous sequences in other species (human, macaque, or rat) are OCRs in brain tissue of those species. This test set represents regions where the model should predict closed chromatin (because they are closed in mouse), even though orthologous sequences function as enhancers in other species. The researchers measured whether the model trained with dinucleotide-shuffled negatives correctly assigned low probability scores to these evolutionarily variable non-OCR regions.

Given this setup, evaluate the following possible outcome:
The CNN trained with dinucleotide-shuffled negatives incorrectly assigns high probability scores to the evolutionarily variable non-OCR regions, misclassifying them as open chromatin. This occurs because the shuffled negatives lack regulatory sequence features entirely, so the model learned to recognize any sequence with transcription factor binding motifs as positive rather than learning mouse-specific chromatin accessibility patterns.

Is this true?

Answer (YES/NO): YES